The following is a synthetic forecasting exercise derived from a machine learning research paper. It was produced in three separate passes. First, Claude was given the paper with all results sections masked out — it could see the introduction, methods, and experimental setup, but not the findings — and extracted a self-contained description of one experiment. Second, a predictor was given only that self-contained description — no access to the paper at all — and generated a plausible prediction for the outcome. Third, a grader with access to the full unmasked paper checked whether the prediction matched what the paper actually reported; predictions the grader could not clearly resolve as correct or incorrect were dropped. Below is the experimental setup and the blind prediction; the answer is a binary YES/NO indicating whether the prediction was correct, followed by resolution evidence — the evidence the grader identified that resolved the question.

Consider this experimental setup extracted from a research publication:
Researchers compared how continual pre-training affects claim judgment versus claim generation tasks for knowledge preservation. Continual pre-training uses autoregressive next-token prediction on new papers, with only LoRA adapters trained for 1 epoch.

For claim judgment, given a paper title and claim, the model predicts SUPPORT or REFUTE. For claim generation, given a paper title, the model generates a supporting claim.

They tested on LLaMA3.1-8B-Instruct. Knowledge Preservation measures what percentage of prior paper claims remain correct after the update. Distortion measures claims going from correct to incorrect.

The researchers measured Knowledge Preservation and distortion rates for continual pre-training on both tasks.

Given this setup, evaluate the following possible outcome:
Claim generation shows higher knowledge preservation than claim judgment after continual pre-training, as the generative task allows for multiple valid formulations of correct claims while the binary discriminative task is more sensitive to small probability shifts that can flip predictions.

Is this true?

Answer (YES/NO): NO